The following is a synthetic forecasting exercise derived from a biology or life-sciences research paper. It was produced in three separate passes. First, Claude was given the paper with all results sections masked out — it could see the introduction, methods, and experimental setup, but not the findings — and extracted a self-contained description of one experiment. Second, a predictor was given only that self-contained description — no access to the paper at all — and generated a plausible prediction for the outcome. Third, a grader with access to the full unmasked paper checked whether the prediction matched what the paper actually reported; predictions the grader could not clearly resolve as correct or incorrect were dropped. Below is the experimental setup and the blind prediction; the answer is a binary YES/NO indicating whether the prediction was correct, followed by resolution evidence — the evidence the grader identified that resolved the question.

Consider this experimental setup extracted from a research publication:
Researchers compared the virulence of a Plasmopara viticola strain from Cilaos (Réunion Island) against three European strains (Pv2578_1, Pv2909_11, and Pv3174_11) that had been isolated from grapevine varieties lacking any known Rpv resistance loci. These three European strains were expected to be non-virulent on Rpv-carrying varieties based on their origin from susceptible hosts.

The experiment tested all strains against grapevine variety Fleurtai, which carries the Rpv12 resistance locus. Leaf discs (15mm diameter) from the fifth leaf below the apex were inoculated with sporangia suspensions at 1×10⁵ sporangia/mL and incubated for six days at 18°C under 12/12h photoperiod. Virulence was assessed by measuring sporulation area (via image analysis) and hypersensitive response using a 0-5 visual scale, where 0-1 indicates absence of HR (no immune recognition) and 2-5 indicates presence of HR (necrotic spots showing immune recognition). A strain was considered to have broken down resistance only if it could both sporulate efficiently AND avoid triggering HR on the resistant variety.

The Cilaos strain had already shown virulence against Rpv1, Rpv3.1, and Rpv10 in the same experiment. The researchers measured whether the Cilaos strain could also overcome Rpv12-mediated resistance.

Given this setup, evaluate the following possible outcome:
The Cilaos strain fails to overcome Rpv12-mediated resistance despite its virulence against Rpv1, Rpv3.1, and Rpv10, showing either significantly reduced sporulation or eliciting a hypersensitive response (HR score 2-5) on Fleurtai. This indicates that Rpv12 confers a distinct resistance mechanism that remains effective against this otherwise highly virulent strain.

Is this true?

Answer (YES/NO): YES